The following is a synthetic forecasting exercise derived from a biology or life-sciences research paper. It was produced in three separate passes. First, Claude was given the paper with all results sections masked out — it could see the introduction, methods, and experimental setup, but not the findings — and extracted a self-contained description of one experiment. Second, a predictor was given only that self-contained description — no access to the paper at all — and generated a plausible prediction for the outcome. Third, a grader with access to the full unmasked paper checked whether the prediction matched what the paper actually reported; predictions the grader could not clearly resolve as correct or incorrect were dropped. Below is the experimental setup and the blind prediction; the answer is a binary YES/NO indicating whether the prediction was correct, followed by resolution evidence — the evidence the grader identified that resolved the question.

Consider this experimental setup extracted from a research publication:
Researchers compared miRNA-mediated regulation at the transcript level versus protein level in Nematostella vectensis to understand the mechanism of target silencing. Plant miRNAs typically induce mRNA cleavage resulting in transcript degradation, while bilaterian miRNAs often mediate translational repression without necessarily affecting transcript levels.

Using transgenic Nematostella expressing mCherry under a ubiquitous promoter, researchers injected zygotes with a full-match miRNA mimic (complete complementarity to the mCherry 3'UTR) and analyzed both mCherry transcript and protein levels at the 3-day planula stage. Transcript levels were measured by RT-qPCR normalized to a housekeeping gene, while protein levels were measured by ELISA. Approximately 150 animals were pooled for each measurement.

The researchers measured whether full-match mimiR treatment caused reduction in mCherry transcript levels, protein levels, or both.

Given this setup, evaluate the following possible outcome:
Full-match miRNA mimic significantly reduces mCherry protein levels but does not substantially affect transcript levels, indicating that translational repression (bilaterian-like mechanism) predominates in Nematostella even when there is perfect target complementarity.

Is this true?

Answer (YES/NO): NO